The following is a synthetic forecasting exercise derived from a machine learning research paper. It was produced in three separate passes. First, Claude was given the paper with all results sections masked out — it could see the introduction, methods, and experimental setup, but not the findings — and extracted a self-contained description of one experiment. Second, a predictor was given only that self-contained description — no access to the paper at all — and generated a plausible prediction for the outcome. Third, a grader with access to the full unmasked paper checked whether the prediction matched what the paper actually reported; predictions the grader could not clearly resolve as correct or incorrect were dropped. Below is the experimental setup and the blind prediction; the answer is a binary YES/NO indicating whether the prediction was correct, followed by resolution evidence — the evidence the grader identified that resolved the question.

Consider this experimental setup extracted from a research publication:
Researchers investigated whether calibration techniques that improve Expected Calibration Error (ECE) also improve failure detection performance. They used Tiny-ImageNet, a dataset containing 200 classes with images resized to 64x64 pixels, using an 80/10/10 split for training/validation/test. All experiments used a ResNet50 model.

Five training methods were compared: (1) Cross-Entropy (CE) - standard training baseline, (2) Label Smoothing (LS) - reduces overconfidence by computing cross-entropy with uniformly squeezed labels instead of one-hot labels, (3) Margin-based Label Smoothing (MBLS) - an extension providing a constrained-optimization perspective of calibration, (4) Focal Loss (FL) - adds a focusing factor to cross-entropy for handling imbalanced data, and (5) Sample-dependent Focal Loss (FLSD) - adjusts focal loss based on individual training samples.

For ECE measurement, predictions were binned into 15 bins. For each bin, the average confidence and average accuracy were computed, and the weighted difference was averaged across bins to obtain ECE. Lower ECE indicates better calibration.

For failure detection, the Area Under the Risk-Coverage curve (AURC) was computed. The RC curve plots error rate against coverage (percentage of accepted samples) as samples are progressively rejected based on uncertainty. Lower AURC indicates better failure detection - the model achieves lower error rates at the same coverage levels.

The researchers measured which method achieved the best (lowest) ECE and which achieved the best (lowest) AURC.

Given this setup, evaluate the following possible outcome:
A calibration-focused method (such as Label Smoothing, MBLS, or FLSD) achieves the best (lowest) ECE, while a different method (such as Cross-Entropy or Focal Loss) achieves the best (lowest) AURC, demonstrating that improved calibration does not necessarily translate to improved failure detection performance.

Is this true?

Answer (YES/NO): YES